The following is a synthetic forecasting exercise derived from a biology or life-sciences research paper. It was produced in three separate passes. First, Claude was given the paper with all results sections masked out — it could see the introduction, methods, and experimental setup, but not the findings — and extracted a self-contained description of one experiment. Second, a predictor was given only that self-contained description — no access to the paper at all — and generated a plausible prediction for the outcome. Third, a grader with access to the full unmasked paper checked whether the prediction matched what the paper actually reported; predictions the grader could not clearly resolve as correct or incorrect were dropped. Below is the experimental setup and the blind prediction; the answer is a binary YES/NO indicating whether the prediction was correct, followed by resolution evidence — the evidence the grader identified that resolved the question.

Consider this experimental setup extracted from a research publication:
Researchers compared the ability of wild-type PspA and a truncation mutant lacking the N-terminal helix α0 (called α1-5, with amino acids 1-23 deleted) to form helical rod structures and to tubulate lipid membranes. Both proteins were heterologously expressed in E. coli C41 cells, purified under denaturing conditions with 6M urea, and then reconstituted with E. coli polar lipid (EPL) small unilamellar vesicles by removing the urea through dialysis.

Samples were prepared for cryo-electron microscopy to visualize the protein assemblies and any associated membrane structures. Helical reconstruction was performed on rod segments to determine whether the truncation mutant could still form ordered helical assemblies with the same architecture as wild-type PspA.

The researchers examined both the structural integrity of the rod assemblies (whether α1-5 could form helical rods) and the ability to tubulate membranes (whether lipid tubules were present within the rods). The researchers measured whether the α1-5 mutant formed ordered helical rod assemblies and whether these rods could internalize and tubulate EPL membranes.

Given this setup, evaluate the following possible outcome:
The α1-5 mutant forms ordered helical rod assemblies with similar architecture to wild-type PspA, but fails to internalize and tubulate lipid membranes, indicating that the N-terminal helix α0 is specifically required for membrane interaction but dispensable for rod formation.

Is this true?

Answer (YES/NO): YES